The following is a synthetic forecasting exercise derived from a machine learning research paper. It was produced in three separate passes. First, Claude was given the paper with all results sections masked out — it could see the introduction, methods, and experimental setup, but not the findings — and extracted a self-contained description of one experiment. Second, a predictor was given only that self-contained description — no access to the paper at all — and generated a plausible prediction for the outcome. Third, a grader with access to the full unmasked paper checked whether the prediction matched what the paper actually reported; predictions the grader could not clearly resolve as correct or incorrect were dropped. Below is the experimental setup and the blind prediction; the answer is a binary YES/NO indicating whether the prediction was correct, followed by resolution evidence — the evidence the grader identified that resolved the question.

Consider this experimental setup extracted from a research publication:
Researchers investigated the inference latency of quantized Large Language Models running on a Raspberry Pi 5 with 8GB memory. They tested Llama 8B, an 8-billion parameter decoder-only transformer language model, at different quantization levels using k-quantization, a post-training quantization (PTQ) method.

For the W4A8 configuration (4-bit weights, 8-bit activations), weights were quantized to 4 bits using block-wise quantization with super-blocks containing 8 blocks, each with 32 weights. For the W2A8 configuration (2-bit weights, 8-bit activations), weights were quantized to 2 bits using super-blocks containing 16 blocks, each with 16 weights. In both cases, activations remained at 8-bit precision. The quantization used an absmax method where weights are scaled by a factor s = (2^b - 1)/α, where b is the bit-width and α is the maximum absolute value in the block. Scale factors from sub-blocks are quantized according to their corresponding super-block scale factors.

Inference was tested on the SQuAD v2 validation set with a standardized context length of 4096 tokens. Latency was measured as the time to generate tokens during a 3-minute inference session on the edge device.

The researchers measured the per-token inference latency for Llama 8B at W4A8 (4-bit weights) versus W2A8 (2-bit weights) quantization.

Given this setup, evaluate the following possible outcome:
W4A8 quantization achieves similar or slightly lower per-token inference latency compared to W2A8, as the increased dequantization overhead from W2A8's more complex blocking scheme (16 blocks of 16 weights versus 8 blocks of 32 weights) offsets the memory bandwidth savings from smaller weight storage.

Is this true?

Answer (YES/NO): YES